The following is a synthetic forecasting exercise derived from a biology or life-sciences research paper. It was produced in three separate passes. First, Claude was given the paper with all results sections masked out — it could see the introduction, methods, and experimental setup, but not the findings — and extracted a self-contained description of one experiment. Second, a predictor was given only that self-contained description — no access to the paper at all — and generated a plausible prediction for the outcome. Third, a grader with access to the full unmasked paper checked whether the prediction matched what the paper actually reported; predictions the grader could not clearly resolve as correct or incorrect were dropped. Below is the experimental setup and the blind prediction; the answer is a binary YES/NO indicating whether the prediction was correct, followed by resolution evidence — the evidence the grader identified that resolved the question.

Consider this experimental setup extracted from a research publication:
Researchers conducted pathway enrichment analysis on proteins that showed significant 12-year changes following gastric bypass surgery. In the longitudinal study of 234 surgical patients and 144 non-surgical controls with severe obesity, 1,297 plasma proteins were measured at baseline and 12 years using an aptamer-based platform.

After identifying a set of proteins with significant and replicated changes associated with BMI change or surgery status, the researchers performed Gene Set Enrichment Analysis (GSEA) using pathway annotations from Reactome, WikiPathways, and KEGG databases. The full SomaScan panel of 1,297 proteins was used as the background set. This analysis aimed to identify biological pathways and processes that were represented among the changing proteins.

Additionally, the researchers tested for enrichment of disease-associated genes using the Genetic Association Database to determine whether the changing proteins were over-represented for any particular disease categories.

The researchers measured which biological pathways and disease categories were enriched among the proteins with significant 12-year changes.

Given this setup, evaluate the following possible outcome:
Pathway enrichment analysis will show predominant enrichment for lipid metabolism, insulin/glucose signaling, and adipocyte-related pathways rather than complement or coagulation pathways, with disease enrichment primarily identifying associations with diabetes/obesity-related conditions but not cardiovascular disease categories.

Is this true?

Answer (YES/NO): NO